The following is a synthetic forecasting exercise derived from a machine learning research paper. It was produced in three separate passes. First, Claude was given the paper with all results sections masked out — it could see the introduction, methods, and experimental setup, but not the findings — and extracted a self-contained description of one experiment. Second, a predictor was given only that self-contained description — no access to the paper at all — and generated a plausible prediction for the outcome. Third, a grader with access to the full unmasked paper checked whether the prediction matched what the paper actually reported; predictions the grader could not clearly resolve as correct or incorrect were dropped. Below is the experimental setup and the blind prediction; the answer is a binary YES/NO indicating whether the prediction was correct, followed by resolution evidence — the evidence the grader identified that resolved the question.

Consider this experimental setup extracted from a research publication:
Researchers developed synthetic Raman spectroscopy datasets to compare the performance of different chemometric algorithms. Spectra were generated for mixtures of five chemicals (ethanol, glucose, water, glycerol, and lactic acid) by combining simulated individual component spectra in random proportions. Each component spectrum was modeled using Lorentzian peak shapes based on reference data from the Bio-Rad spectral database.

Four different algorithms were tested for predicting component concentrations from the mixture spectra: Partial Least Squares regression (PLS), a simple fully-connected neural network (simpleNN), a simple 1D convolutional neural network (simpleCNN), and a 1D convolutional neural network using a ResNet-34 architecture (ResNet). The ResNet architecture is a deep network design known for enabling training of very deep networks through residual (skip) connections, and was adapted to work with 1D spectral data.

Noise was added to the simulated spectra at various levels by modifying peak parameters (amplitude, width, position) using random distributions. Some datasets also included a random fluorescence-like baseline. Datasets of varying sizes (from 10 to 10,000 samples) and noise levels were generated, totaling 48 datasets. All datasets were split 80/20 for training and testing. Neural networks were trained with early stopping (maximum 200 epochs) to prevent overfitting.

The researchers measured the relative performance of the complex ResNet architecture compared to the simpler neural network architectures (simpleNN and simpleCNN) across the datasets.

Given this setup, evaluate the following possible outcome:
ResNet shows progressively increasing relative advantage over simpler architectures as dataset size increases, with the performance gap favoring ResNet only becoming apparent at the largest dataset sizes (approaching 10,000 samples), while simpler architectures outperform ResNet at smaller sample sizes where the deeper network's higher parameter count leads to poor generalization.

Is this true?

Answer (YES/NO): NO